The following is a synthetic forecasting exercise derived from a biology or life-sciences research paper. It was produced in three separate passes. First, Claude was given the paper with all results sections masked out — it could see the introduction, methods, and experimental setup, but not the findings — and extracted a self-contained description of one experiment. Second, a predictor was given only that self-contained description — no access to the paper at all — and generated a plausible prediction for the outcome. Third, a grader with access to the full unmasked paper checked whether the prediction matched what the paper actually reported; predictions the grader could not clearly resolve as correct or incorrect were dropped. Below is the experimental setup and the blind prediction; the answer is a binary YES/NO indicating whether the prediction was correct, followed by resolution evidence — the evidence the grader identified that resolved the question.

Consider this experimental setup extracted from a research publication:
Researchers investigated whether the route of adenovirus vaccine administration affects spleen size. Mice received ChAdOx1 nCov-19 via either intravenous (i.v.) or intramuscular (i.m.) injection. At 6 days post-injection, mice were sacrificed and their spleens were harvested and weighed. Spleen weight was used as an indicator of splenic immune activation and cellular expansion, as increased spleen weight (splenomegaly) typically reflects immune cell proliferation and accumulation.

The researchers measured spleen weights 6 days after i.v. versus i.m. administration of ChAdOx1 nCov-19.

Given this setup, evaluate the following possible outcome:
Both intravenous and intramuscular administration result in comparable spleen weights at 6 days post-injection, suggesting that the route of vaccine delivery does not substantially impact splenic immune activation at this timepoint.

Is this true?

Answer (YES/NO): NO